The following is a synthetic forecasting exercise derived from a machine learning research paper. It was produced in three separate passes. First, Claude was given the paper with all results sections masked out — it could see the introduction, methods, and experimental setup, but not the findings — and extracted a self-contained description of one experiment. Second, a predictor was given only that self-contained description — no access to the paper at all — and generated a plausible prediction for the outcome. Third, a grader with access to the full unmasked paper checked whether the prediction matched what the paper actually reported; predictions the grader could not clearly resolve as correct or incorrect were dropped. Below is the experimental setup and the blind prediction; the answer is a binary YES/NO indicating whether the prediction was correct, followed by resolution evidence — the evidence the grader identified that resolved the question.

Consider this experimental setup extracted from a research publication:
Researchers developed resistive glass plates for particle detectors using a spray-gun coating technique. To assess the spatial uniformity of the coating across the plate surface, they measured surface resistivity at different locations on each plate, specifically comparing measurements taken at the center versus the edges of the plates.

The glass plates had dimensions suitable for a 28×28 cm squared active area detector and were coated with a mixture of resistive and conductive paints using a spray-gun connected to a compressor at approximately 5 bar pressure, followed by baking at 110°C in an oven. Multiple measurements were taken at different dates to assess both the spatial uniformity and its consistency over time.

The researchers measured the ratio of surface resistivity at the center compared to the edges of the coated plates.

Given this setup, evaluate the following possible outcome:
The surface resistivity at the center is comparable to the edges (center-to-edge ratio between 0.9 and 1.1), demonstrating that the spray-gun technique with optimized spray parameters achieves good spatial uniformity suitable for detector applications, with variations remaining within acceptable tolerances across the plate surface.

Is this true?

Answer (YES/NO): NO